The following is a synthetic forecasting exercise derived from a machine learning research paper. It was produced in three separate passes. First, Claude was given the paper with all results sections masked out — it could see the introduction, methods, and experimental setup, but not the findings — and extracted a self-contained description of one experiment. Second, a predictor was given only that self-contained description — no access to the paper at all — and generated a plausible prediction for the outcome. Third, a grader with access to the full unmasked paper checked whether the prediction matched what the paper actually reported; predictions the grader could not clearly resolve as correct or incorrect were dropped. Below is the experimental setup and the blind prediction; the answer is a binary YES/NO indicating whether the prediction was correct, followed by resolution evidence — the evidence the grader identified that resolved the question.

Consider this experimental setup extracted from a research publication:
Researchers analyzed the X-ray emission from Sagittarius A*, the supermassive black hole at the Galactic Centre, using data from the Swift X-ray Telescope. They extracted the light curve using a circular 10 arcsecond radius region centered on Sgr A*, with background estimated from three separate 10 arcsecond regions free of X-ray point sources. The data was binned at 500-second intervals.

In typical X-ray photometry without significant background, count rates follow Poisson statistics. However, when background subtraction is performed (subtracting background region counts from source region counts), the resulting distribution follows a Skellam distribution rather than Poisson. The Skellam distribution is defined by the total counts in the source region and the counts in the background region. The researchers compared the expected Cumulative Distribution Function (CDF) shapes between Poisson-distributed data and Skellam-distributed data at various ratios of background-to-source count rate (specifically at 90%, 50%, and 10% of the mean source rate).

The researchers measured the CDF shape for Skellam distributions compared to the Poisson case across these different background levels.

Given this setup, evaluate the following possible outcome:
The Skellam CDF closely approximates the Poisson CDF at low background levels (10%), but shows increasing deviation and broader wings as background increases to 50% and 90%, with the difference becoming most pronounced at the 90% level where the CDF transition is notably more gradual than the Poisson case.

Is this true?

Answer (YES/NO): NO